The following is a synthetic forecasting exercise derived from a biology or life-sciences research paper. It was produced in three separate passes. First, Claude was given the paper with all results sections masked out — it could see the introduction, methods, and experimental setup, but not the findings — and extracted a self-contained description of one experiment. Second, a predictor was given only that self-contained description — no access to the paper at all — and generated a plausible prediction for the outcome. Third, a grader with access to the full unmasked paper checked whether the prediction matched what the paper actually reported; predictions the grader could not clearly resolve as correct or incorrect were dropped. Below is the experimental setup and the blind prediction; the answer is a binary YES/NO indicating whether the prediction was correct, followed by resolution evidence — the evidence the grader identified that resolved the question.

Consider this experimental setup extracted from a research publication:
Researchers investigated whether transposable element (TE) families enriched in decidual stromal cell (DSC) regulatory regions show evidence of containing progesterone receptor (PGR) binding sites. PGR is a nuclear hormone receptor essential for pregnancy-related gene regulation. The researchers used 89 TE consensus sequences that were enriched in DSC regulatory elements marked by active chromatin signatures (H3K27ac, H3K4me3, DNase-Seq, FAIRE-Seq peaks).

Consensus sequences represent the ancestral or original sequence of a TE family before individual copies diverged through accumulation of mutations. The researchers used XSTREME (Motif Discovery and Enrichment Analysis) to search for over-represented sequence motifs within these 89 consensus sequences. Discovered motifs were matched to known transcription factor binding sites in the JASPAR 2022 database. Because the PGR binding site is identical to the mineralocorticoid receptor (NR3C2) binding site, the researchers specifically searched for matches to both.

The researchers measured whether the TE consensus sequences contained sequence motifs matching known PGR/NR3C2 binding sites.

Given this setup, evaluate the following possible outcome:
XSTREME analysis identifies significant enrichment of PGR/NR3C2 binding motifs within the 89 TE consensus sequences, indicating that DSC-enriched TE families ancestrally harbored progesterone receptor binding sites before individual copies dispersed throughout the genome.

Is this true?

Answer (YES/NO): YES